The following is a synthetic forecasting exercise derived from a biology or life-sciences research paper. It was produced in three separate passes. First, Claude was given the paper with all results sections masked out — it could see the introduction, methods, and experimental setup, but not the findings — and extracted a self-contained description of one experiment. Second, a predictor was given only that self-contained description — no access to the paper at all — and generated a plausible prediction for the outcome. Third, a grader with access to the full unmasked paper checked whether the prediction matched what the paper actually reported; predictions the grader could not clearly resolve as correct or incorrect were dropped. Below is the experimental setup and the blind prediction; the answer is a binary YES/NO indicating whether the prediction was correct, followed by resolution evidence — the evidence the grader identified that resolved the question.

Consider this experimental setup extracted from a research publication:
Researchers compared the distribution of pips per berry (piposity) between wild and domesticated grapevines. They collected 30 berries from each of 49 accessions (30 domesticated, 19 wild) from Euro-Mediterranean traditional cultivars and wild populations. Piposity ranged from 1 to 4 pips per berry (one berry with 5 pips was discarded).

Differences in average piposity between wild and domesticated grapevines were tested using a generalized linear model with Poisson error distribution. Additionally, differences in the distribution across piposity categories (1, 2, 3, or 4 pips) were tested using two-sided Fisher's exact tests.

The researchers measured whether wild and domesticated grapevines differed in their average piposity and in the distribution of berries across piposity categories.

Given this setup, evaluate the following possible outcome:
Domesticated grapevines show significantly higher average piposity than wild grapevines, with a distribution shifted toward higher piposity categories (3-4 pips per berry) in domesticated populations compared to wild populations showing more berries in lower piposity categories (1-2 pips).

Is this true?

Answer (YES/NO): NO